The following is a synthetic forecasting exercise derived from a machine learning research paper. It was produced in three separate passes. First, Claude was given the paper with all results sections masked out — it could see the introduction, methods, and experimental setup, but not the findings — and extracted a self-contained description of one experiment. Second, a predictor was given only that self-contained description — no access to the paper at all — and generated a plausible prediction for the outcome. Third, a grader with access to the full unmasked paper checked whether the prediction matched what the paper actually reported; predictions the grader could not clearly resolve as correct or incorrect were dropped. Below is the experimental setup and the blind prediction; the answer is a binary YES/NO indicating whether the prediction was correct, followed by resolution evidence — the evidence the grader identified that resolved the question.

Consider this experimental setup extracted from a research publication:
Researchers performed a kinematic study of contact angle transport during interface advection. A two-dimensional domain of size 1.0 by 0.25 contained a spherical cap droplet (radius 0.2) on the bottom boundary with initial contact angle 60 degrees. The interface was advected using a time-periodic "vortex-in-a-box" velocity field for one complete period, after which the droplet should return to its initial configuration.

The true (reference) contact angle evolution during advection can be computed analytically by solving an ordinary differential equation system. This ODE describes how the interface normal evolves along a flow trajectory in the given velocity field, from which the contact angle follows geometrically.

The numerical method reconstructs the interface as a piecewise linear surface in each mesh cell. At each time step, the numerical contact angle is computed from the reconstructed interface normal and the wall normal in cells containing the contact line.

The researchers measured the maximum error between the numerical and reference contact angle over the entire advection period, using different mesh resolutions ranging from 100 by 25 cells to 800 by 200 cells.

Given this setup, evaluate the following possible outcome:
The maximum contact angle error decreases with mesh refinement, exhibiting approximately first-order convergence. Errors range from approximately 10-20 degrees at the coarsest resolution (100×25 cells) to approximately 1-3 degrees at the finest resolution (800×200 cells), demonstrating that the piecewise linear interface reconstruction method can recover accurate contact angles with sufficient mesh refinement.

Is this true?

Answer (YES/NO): NO